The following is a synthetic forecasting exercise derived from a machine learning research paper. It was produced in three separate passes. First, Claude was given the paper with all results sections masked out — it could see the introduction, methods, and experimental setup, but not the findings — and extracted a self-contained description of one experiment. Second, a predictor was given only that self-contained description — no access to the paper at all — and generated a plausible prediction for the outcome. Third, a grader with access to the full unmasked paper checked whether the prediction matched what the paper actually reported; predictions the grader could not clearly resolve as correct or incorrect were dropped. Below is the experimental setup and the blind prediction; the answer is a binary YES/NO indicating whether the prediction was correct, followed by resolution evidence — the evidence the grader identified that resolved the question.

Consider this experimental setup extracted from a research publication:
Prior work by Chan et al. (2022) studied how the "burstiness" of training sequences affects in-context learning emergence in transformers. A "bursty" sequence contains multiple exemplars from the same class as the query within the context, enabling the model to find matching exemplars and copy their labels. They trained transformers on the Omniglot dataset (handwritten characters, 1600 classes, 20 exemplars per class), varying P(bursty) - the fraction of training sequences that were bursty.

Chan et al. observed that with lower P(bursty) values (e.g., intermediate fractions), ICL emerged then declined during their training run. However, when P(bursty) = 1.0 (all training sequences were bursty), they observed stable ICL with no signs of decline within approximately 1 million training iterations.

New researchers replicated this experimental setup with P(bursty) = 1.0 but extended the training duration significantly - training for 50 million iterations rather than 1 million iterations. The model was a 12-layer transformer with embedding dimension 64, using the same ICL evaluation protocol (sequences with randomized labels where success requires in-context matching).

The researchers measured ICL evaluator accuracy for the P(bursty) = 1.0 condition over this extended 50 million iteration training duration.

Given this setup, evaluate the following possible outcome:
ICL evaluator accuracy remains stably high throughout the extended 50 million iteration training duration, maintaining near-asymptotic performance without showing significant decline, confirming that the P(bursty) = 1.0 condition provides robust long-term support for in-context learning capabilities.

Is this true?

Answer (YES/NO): NO